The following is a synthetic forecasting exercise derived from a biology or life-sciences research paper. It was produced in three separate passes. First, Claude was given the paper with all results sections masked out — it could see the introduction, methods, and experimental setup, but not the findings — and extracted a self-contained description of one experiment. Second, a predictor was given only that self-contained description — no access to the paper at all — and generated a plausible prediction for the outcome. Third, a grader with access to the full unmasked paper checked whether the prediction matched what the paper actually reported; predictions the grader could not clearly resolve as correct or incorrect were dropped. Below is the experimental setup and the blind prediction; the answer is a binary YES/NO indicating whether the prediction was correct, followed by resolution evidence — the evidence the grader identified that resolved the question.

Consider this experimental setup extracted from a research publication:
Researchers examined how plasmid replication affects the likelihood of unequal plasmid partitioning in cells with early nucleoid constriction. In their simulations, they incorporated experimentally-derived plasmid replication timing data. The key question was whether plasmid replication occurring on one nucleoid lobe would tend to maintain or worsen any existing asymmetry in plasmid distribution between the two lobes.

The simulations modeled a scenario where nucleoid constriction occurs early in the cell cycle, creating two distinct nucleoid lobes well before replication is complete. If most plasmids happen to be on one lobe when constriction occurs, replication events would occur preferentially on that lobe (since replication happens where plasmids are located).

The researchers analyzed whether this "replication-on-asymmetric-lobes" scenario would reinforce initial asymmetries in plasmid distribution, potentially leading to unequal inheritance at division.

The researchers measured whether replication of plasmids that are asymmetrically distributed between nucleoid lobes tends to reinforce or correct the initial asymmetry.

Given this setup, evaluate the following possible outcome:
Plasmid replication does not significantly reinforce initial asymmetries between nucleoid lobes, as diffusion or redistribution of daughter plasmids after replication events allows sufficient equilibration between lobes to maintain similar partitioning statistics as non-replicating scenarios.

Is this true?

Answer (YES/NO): NO